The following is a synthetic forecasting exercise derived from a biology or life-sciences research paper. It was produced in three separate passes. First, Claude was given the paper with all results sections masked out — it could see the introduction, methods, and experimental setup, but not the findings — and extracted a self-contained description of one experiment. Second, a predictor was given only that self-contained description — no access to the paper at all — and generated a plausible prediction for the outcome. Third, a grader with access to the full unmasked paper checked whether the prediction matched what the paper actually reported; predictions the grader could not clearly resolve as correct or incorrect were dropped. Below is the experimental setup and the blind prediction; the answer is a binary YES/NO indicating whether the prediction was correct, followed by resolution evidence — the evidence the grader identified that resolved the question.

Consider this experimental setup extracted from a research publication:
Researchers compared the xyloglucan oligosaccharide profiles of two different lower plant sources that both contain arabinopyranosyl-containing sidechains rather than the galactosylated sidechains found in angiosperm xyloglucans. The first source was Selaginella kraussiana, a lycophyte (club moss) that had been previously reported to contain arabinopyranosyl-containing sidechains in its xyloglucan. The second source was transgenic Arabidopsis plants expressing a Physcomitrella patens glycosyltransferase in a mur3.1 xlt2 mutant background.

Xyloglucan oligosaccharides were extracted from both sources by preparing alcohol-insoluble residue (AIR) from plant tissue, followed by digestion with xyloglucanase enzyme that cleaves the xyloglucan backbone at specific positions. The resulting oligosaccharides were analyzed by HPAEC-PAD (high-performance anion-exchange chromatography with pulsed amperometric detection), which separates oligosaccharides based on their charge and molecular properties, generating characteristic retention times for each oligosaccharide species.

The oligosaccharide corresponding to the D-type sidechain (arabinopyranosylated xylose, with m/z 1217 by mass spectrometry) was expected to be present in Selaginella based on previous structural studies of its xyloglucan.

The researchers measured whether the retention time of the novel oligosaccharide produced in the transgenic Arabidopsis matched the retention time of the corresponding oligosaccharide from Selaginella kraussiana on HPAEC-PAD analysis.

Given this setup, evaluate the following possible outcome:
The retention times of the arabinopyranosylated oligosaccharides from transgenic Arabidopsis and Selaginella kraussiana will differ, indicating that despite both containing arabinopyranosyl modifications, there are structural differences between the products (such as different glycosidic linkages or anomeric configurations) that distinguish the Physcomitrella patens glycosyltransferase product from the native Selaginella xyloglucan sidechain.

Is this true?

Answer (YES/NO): NO